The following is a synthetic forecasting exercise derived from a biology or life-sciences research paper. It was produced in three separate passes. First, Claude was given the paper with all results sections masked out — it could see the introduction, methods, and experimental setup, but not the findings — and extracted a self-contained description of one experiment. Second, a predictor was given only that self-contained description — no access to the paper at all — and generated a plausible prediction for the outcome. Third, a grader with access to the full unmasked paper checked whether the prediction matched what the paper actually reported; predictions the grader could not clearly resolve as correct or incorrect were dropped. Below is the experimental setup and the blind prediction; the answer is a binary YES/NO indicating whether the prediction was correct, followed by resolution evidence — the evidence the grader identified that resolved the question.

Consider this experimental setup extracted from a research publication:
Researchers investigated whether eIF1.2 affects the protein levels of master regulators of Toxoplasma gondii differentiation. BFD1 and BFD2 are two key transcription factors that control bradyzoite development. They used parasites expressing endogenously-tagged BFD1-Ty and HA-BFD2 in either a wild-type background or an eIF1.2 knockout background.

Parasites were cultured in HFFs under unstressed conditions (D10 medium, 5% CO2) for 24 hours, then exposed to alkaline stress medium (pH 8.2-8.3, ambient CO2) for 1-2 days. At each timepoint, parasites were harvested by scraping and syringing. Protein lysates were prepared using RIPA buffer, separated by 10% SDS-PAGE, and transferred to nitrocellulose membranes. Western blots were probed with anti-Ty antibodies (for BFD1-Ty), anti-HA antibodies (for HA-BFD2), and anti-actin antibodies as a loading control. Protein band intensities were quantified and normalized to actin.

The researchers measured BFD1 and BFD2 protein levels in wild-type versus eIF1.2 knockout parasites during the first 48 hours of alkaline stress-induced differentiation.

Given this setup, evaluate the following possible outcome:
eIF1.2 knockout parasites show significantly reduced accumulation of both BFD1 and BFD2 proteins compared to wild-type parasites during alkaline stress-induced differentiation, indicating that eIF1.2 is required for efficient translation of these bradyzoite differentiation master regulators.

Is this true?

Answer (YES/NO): NO